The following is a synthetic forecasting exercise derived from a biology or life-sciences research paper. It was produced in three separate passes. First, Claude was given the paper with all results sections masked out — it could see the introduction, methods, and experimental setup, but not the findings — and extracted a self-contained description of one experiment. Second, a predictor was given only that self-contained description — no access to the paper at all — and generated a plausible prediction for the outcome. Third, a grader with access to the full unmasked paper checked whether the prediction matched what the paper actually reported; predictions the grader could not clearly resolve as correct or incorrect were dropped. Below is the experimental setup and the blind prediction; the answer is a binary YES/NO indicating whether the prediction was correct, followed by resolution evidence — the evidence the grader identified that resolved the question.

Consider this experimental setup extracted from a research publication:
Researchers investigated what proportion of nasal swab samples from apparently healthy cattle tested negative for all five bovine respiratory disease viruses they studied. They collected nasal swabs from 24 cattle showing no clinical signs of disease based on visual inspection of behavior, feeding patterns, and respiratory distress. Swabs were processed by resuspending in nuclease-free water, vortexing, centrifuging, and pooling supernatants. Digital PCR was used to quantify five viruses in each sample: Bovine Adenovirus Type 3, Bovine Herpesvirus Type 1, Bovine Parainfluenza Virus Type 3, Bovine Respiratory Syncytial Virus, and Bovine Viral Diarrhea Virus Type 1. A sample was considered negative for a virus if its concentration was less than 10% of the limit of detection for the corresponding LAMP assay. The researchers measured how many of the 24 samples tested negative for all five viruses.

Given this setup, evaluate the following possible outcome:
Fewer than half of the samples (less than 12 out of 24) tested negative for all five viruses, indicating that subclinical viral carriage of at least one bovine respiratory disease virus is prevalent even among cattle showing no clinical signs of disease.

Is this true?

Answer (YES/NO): YES